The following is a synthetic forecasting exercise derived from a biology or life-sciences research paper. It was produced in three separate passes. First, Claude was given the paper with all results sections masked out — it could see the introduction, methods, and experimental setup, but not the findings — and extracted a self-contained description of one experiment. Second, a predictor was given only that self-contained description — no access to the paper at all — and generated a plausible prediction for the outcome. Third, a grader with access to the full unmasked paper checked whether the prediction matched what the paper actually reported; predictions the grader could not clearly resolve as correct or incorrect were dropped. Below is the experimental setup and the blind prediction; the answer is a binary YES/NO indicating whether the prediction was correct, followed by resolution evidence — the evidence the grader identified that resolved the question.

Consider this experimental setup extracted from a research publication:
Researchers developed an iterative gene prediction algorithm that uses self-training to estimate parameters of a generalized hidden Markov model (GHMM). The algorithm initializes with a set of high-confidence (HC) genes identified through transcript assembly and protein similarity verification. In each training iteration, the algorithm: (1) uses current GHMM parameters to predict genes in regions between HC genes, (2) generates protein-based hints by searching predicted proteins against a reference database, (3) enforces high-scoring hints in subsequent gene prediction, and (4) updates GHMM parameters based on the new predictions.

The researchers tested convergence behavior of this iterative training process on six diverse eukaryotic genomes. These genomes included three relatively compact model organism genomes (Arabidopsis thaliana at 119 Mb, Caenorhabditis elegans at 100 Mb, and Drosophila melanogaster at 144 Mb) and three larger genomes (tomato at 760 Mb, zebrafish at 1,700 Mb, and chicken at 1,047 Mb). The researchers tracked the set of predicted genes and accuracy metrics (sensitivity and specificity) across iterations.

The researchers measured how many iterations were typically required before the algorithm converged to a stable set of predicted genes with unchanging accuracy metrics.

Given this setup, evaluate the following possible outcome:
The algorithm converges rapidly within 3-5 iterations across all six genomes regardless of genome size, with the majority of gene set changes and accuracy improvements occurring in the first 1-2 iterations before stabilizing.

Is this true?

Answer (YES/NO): NO